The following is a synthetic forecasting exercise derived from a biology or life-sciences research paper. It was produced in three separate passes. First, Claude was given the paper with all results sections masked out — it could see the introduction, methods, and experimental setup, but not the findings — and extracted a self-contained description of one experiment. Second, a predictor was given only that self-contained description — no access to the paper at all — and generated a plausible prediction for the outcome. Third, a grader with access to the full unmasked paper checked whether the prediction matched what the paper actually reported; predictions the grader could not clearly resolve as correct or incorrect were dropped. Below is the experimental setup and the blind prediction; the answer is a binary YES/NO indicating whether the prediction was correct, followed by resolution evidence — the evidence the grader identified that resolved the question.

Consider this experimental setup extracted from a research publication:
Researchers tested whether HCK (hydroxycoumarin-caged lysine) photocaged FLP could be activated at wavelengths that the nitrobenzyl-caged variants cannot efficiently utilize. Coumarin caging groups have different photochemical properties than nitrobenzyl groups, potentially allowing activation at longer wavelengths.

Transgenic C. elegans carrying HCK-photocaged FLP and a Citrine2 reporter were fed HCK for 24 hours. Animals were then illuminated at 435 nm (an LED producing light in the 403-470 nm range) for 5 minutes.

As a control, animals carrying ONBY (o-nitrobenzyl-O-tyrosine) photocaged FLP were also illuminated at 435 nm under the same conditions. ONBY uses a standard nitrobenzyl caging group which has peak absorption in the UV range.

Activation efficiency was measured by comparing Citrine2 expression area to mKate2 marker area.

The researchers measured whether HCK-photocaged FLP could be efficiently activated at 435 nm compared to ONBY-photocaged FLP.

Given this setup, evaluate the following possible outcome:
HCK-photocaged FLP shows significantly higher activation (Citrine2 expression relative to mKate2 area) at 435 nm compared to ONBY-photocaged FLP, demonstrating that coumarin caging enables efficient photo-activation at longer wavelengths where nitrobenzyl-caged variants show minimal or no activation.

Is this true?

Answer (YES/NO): NO